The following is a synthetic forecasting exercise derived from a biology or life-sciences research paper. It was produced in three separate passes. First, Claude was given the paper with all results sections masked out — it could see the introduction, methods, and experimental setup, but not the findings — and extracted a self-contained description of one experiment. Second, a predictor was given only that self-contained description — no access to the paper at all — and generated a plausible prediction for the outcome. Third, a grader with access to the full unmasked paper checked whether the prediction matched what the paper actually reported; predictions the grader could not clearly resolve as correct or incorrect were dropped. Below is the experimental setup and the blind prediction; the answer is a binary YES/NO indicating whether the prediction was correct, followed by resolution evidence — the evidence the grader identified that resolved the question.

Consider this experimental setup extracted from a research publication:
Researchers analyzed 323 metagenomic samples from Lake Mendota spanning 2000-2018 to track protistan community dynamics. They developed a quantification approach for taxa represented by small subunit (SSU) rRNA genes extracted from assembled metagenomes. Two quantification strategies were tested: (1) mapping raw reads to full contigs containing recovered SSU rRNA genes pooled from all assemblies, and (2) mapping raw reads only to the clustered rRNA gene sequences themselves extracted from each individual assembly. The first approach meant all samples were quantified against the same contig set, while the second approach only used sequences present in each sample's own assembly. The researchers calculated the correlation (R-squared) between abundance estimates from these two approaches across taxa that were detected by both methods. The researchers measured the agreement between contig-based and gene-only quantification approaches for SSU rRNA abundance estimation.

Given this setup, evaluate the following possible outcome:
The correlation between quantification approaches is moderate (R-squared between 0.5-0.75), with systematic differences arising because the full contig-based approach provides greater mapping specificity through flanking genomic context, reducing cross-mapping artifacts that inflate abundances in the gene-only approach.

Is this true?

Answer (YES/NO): NO